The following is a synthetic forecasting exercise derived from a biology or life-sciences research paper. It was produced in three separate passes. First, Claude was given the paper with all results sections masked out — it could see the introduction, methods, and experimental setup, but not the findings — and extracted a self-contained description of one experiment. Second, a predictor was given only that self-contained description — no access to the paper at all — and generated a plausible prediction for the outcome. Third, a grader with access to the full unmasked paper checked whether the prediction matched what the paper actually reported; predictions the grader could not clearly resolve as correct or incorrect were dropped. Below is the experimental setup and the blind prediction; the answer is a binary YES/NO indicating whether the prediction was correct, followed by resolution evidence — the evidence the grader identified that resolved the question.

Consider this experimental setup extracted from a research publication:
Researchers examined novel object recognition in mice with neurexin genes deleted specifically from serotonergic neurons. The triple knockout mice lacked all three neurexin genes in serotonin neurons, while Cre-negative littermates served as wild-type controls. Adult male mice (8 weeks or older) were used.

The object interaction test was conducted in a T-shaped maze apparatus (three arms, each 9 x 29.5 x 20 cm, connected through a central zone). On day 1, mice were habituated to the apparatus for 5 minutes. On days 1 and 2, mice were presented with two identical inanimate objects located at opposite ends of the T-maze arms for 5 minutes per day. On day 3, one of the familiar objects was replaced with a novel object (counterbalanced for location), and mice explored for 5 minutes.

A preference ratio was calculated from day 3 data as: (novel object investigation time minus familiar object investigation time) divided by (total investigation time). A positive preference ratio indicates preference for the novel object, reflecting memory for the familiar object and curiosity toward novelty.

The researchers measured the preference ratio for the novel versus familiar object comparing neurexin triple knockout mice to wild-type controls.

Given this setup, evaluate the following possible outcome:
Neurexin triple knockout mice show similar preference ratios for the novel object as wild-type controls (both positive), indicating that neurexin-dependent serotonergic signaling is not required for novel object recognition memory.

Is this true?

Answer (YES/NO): YES